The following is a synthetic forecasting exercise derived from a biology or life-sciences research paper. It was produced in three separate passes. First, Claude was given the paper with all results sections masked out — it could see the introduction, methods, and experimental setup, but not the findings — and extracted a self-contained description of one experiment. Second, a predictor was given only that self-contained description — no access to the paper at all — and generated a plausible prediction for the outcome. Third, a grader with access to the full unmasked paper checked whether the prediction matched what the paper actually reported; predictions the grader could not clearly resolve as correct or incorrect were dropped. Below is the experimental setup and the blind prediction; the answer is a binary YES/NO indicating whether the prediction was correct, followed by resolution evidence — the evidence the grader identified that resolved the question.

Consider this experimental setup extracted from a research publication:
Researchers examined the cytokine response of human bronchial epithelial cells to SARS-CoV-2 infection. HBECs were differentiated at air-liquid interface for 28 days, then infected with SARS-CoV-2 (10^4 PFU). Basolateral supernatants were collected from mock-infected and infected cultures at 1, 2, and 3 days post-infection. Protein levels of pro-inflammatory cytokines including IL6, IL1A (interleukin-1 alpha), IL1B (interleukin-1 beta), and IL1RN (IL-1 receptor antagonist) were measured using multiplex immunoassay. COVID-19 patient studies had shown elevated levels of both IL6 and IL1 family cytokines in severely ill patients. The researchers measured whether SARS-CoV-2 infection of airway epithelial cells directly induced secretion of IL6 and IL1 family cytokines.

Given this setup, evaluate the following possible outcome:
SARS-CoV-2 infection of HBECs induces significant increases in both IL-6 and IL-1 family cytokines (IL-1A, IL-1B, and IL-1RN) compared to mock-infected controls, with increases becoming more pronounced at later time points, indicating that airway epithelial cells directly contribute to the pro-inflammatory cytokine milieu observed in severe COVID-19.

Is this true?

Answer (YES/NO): NO